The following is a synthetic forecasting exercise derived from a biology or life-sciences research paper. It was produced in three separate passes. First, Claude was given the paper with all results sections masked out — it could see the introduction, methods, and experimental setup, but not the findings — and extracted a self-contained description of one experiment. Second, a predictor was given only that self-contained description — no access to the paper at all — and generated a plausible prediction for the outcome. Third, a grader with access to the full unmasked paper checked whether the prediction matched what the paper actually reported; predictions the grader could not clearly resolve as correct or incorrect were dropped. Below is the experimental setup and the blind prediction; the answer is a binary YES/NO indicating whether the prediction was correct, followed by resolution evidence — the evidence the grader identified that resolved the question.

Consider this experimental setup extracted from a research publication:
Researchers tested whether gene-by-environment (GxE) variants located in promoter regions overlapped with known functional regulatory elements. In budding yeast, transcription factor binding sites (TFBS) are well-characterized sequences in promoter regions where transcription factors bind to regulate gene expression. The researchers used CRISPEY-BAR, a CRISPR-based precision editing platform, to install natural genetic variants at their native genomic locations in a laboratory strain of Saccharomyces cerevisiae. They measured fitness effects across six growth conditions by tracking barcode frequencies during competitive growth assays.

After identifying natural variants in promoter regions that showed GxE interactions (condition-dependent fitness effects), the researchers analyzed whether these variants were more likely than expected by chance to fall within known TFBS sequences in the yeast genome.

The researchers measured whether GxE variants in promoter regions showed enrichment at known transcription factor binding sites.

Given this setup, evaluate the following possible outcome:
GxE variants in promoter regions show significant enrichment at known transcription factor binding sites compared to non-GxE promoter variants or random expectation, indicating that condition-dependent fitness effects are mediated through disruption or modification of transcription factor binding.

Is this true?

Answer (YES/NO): NO